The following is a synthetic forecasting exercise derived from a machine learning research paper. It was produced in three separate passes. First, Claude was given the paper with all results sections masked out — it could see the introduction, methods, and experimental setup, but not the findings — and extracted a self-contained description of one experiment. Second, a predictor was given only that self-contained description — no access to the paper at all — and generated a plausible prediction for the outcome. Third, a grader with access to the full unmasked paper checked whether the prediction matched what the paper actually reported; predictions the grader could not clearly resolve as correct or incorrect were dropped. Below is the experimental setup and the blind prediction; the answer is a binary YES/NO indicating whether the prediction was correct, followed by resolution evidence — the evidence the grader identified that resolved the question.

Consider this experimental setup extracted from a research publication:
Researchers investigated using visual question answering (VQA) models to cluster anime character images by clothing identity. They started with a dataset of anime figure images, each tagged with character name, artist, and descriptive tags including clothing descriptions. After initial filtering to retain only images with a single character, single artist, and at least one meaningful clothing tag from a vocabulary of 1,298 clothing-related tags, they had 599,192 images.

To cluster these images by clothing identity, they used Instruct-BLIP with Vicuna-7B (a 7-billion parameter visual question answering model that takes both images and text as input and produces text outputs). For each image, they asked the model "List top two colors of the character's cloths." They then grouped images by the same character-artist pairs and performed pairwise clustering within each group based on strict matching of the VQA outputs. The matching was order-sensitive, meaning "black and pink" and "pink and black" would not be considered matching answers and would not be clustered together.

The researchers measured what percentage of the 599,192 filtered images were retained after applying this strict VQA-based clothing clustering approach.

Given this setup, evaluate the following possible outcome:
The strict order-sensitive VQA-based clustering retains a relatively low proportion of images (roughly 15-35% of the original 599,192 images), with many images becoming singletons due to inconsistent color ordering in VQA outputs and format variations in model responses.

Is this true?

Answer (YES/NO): YES